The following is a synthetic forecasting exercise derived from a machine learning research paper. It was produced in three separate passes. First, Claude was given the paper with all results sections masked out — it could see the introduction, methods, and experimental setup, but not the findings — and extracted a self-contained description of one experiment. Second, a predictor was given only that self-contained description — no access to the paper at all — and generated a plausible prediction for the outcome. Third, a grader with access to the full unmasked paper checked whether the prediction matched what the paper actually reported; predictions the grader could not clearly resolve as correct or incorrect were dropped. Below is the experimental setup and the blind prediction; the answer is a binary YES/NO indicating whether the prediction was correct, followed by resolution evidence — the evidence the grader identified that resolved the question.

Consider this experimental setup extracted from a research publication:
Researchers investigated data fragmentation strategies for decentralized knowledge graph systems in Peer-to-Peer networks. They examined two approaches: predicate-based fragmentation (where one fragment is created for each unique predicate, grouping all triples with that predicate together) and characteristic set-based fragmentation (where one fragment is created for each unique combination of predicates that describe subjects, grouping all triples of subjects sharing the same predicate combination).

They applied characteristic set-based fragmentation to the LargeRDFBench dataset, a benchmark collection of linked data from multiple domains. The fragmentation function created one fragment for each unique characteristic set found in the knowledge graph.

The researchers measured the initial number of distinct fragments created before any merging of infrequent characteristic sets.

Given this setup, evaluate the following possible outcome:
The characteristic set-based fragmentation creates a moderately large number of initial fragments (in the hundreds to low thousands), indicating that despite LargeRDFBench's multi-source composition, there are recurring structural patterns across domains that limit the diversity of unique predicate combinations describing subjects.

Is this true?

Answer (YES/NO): NO